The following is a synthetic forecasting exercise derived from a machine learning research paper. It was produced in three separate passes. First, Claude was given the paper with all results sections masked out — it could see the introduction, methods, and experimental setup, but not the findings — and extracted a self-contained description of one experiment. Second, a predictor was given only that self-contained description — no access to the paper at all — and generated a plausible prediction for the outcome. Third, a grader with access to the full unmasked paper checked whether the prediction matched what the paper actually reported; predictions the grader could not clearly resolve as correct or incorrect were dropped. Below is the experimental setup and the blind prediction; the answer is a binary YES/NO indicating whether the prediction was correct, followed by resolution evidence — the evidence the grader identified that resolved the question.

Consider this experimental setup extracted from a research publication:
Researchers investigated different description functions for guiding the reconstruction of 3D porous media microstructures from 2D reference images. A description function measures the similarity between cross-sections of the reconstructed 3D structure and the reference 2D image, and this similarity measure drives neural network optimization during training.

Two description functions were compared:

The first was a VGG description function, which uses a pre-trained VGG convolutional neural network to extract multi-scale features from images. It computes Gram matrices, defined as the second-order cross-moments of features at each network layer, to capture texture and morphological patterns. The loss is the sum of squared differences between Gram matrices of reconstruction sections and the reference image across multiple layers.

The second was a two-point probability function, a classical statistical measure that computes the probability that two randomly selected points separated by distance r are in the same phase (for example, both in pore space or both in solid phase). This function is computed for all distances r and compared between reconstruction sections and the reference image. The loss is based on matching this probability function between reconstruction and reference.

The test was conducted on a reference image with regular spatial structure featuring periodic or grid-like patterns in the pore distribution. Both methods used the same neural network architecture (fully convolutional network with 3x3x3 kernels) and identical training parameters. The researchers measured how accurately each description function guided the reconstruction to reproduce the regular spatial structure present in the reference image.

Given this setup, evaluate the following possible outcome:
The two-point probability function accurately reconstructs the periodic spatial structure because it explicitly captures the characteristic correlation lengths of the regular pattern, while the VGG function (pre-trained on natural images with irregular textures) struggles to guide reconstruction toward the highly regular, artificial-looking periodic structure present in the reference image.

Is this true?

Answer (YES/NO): YES